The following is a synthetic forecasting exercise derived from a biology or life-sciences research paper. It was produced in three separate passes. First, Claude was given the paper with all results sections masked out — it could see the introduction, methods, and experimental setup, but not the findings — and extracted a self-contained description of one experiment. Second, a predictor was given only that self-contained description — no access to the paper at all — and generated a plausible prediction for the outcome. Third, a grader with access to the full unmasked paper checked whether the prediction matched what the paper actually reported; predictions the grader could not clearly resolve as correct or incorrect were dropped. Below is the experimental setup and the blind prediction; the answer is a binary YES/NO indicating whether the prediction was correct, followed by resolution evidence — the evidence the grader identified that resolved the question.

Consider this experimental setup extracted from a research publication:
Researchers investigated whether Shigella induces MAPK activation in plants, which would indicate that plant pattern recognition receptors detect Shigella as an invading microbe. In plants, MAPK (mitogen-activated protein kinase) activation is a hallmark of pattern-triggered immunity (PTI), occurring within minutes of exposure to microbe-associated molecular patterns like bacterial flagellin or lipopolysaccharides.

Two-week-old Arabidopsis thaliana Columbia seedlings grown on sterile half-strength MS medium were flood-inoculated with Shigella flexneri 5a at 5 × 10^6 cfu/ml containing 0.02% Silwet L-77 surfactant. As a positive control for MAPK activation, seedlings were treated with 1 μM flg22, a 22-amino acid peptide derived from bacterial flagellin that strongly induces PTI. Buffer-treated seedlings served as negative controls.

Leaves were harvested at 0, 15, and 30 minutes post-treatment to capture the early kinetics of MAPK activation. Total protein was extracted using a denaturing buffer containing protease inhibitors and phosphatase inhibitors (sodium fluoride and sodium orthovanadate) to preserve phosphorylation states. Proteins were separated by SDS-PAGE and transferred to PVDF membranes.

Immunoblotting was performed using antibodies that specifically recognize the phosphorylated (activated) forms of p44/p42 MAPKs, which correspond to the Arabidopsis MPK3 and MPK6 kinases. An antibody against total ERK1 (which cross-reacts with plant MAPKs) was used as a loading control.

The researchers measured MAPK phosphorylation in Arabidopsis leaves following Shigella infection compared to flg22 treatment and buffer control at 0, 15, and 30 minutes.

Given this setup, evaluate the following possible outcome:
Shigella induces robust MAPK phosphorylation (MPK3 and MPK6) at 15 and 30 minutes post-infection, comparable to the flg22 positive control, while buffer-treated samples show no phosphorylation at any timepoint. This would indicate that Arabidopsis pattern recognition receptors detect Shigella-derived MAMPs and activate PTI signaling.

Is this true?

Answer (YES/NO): NO